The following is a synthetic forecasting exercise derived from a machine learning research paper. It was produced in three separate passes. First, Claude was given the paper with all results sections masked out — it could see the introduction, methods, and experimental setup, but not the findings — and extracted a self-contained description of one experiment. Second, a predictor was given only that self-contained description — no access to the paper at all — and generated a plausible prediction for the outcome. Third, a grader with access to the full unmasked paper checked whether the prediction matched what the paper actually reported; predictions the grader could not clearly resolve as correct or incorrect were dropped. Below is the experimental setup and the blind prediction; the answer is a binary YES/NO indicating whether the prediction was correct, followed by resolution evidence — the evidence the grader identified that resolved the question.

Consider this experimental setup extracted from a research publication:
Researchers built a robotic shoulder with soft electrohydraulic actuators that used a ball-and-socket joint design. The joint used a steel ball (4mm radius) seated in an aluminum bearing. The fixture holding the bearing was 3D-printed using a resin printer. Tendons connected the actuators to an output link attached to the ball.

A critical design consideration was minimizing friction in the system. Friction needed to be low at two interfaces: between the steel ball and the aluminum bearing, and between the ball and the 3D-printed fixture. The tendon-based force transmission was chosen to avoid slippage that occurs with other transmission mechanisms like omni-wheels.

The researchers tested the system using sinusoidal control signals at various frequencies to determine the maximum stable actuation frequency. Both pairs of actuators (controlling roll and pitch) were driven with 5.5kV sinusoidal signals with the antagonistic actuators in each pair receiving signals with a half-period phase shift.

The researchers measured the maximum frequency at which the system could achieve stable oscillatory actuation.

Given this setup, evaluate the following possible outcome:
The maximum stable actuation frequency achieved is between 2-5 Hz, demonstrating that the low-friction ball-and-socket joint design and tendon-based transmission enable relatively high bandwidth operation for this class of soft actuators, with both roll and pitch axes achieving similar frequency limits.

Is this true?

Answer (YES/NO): YES